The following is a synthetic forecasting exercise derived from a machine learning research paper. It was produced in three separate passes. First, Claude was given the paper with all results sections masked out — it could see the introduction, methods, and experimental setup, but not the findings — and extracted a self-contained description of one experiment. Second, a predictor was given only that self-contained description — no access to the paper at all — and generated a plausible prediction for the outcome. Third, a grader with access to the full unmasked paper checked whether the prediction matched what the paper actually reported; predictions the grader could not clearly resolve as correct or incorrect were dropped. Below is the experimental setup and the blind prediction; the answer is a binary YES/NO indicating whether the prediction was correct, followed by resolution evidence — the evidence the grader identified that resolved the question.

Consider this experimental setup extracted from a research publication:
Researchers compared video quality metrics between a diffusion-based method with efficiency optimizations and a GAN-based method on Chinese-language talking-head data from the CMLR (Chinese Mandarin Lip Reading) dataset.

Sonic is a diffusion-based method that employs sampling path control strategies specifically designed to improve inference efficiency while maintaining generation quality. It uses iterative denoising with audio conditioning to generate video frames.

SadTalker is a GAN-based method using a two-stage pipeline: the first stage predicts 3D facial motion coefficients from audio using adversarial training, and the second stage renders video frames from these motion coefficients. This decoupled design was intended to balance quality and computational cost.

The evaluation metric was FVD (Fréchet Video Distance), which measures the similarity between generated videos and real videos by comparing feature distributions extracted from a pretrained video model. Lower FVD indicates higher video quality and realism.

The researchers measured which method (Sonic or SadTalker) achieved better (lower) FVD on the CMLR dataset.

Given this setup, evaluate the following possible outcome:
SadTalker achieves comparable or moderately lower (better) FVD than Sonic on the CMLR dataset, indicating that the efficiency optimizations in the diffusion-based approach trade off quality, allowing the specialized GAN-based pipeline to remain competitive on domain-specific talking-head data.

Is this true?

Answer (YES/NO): YES